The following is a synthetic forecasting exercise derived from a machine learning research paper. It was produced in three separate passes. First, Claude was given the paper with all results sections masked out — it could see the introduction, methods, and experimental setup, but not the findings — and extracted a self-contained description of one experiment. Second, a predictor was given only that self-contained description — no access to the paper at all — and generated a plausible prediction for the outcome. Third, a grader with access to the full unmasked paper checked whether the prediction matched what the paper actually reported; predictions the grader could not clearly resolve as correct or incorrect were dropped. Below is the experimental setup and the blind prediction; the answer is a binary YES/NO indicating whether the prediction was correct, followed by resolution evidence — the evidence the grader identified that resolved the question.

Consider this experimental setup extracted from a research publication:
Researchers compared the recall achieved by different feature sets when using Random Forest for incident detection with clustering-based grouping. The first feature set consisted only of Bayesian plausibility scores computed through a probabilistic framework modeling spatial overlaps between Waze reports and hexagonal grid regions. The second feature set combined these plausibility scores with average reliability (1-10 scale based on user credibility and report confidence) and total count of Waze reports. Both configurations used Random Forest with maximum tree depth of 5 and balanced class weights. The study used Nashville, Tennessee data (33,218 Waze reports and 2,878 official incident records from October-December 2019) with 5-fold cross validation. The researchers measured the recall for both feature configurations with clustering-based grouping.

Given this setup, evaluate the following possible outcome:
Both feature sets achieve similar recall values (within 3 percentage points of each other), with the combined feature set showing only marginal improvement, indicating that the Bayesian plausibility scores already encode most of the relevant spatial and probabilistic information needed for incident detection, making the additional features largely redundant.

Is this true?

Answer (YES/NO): NO